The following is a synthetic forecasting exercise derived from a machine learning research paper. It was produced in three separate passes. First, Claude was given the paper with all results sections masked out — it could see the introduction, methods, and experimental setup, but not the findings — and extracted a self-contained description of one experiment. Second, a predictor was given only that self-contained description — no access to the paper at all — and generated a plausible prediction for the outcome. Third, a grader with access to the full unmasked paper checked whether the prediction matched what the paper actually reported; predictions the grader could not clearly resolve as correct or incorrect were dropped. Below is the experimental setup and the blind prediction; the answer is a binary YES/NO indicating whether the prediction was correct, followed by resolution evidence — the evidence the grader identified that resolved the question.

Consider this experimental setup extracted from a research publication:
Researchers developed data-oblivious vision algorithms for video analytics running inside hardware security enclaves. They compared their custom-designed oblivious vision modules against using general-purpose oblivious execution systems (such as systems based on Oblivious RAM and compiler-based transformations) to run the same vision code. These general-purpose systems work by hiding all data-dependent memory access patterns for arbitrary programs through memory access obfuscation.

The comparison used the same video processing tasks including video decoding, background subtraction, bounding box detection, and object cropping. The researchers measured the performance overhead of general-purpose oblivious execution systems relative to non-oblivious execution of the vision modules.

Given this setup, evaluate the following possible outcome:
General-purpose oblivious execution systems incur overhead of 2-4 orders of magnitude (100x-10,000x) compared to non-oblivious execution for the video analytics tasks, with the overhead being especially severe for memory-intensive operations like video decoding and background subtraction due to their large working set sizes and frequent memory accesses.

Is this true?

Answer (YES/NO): NO